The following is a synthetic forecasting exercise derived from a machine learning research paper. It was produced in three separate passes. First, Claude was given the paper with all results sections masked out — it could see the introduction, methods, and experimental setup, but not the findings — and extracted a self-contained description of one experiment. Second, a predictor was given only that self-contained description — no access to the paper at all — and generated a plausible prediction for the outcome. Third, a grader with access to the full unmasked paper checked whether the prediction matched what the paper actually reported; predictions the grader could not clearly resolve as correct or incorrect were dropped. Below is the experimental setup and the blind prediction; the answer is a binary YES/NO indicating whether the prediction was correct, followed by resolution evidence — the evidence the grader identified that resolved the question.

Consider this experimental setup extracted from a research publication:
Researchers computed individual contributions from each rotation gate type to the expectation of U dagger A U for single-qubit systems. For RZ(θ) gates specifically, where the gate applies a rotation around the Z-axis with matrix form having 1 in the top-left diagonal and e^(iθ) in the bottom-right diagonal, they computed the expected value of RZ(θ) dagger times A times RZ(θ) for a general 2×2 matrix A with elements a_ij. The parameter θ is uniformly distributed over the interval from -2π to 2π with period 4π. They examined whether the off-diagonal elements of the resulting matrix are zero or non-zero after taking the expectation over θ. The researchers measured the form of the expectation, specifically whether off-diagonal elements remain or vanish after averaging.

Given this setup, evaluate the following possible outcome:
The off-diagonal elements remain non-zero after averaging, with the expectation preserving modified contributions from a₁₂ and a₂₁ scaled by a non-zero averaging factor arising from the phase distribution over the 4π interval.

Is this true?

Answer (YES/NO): NO